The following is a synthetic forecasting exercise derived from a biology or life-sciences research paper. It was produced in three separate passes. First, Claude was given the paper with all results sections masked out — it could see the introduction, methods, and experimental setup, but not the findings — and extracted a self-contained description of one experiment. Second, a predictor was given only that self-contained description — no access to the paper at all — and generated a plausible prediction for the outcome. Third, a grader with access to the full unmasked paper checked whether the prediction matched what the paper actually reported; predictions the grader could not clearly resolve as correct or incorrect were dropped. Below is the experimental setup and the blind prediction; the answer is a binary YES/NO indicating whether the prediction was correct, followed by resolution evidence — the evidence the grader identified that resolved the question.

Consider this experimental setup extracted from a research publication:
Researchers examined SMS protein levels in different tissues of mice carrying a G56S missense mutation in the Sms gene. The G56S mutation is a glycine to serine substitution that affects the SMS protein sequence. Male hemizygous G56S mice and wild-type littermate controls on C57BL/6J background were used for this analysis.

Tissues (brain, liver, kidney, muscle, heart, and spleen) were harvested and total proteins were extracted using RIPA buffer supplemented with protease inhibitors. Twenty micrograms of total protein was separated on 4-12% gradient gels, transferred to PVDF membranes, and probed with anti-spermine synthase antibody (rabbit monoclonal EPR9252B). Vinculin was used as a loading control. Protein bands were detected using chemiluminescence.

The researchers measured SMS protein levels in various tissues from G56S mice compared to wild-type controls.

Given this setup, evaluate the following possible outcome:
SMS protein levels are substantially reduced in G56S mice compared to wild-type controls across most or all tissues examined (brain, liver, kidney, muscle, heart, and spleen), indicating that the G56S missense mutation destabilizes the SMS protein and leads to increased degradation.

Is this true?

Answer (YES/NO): YES